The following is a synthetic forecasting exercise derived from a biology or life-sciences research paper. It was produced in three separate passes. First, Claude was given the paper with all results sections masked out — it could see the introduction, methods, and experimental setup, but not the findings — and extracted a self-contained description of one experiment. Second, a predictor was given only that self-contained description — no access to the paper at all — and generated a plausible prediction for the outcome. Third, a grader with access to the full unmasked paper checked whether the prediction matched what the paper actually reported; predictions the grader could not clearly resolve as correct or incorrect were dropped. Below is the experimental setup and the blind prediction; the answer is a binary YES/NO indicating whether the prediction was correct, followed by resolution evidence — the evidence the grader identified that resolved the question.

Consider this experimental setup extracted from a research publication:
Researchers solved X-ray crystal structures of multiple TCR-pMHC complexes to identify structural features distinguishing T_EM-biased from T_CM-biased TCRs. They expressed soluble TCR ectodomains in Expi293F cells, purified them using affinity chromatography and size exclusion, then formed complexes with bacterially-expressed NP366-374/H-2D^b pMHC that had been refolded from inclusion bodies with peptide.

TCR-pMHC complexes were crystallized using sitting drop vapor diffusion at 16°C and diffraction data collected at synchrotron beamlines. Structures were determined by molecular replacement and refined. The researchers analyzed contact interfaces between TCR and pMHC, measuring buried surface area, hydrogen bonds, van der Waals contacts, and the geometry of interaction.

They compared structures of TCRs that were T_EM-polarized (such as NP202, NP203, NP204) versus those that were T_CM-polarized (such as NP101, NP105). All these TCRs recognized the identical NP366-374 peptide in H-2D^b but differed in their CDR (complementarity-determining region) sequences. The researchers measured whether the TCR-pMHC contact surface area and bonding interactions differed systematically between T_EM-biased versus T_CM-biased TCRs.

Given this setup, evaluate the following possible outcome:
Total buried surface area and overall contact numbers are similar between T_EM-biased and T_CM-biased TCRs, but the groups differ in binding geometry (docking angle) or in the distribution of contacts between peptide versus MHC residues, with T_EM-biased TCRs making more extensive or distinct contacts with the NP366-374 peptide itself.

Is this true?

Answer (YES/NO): NO